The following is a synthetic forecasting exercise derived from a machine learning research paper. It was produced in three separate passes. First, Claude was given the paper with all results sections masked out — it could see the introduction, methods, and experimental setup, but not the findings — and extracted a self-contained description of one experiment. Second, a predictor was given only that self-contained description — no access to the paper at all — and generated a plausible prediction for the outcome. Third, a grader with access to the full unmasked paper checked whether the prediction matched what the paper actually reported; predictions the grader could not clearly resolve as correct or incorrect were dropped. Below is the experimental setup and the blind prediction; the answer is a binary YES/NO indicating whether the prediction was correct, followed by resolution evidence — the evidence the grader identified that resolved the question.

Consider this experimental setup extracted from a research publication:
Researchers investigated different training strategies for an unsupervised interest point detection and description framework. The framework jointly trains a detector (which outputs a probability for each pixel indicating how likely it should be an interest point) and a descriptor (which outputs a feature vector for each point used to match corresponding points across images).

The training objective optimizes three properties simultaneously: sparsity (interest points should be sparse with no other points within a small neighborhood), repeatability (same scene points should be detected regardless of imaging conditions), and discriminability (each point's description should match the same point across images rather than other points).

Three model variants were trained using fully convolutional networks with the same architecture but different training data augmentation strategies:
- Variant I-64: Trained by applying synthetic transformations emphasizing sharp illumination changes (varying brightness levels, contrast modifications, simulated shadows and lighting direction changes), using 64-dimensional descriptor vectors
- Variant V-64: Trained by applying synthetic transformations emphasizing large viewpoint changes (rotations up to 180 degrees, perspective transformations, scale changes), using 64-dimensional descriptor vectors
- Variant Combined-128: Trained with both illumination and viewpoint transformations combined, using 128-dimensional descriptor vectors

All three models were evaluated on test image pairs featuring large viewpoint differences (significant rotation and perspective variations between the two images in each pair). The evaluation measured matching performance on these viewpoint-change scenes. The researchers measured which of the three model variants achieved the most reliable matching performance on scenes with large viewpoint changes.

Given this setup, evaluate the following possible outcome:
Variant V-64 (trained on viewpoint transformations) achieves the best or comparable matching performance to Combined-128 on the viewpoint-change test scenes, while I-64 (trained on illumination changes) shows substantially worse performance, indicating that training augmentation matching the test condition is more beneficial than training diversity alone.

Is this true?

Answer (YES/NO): NO